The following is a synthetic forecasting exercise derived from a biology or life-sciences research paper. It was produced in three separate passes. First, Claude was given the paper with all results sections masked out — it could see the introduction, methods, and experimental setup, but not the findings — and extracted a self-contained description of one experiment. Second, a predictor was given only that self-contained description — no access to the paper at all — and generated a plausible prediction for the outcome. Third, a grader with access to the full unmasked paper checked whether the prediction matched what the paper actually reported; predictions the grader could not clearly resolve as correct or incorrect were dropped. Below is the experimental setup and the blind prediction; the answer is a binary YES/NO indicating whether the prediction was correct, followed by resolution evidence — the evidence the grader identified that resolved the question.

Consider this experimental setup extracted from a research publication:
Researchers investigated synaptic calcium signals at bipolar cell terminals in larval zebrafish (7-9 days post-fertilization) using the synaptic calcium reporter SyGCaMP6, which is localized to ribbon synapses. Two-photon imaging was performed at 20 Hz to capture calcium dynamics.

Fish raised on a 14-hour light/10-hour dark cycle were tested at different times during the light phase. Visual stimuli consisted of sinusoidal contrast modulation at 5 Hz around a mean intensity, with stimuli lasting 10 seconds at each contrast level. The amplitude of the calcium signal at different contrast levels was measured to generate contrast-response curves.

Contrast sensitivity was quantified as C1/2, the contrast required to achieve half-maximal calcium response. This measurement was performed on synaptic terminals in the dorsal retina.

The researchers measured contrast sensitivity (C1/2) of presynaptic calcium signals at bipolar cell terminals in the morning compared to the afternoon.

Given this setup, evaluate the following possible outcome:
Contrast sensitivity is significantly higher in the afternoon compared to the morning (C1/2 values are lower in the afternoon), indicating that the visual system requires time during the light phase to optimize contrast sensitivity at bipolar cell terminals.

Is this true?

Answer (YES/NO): YES